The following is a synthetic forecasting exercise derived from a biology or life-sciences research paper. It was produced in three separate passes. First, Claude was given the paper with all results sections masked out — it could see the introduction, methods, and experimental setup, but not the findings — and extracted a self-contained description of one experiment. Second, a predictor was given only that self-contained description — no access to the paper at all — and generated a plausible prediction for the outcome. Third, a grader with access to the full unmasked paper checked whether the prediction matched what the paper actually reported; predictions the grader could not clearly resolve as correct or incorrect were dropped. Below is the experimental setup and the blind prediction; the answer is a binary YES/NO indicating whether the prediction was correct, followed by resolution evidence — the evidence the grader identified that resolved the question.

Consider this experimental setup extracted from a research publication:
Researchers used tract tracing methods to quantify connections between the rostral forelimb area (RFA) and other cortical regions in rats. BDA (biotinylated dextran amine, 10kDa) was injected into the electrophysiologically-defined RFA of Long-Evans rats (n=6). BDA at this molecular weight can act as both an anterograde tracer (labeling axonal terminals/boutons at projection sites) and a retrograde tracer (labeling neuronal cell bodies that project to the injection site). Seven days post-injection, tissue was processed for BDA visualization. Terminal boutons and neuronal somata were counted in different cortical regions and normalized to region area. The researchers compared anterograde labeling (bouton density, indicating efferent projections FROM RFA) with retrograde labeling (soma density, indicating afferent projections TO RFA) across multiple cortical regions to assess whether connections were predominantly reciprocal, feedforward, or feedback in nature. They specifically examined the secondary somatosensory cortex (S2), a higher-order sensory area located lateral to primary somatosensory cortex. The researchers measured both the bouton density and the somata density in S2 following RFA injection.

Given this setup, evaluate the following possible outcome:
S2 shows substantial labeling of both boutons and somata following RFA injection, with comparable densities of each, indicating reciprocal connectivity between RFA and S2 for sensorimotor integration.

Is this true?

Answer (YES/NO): NO